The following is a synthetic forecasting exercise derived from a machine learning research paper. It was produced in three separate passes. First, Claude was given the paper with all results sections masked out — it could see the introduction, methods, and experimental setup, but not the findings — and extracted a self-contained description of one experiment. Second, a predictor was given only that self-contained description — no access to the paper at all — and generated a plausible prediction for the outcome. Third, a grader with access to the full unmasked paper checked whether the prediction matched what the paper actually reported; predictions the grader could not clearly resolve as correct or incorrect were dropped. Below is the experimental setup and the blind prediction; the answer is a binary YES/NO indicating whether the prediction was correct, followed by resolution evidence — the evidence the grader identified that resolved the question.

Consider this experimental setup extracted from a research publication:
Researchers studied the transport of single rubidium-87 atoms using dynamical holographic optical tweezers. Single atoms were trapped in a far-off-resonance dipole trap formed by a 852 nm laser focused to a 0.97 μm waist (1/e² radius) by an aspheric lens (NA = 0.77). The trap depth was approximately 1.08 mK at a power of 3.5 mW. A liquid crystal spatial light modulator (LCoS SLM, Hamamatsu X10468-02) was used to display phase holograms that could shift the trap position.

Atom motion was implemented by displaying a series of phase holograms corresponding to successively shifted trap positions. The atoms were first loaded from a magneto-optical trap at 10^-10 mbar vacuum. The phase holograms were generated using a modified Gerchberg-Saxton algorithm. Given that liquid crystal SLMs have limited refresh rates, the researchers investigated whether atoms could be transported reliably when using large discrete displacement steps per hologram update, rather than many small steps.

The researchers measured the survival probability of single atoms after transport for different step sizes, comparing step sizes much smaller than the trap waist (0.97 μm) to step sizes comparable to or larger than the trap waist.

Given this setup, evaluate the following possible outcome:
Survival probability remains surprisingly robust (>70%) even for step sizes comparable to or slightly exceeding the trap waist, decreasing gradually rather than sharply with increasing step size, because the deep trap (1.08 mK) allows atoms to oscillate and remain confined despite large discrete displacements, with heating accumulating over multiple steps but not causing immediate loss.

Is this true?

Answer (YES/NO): NO